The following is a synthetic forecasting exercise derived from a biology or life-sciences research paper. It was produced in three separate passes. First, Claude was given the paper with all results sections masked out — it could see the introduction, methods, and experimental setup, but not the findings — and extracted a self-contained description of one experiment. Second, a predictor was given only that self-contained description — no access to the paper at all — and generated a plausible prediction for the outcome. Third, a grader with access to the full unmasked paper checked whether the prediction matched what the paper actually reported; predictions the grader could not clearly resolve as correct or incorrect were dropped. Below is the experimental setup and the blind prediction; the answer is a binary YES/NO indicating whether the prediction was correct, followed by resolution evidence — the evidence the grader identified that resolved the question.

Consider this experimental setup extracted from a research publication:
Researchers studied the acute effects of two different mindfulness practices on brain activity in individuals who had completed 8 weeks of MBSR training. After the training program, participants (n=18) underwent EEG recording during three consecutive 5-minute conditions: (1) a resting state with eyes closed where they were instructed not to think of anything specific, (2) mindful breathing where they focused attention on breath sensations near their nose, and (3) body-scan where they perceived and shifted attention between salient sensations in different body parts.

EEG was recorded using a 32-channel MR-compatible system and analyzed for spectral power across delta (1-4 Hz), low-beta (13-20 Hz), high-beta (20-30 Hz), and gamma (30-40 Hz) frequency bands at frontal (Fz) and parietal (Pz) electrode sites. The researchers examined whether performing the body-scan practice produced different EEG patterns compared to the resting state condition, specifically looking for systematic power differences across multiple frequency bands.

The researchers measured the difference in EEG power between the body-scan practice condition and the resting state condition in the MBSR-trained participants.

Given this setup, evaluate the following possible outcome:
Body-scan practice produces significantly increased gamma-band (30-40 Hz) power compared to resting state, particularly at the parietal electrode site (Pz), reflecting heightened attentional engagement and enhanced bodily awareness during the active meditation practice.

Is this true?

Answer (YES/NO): NO